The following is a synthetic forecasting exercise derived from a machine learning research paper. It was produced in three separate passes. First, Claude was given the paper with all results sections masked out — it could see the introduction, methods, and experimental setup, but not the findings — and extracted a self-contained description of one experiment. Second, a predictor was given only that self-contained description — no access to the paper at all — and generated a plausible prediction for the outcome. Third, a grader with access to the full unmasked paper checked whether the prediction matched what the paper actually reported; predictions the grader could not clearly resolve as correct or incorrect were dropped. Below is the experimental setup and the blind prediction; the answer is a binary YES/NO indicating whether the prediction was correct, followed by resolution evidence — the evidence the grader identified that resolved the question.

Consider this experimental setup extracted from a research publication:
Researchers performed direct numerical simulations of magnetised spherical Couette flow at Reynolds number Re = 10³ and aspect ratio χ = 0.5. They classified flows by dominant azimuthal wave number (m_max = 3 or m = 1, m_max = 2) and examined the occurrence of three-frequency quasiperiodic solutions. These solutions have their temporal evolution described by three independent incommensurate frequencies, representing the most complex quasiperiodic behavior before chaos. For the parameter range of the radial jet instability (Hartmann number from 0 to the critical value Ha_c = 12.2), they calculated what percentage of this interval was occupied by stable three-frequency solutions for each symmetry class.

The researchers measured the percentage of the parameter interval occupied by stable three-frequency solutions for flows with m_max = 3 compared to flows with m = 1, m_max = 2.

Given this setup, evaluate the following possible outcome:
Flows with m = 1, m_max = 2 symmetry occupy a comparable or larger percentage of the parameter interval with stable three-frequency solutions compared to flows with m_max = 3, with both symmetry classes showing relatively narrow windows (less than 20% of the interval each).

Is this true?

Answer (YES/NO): NO